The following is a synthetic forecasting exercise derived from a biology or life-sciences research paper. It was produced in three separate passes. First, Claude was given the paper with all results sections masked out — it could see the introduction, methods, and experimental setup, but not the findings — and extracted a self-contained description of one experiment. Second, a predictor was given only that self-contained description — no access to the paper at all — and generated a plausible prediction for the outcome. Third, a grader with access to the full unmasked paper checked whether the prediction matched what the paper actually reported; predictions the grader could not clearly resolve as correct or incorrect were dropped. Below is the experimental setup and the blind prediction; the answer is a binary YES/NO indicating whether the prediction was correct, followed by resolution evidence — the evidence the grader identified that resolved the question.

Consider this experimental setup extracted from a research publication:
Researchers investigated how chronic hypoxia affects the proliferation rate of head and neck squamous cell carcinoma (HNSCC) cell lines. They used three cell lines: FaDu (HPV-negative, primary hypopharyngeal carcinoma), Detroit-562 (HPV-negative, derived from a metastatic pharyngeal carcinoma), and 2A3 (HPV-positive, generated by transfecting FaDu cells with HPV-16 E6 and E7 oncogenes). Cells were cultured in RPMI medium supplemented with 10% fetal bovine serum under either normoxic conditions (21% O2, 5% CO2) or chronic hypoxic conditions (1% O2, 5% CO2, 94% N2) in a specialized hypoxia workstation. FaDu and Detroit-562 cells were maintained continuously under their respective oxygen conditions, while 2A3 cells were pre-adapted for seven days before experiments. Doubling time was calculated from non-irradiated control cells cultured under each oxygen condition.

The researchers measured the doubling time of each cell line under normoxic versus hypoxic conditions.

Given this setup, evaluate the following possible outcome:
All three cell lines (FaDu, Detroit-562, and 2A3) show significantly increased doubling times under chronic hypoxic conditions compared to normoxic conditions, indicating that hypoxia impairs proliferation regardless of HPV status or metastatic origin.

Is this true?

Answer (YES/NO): NO